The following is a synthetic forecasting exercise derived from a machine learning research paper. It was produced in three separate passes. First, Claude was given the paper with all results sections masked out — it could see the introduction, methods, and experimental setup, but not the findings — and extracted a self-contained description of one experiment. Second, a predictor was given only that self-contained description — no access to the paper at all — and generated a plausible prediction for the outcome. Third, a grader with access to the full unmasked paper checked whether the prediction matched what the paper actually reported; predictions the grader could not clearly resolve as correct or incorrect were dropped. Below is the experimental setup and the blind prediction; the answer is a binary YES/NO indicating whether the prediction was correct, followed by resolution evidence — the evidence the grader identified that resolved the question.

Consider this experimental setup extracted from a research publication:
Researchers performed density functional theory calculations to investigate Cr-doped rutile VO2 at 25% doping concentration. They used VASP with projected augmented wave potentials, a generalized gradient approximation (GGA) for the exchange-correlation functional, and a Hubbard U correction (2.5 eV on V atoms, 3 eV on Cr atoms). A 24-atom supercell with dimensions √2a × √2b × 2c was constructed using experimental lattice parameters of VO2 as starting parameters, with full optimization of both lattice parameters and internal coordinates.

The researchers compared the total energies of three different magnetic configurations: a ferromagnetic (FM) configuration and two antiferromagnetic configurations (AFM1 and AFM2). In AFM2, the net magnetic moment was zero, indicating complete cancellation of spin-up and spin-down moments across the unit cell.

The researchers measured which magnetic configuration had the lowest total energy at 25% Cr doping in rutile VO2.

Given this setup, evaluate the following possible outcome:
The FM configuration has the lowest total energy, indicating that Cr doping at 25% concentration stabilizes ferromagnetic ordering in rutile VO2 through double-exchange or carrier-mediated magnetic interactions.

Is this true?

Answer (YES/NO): NO